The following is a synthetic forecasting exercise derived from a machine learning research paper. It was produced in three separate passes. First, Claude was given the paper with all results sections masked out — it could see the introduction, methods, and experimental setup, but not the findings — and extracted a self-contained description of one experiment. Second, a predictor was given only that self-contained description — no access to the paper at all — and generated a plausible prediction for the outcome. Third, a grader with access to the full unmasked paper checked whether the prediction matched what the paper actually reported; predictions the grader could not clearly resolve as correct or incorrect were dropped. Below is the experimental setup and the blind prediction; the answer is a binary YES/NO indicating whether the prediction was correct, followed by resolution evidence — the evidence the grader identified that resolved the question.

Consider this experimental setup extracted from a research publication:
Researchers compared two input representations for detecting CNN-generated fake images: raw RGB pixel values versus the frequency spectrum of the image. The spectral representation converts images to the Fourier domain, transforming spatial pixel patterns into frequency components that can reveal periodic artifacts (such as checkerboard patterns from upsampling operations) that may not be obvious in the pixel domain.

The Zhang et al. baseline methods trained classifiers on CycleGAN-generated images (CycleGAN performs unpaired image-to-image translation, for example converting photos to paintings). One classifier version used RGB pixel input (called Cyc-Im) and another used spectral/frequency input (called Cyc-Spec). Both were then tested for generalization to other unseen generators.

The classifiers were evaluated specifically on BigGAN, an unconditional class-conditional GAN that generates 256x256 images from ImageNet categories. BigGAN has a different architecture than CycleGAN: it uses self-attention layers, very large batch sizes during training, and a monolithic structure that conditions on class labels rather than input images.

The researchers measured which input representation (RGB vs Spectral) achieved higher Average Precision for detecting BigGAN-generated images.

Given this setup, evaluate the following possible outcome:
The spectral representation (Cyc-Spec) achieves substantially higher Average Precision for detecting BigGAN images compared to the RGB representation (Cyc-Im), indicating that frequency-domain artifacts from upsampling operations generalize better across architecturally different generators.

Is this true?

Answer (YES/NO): YES